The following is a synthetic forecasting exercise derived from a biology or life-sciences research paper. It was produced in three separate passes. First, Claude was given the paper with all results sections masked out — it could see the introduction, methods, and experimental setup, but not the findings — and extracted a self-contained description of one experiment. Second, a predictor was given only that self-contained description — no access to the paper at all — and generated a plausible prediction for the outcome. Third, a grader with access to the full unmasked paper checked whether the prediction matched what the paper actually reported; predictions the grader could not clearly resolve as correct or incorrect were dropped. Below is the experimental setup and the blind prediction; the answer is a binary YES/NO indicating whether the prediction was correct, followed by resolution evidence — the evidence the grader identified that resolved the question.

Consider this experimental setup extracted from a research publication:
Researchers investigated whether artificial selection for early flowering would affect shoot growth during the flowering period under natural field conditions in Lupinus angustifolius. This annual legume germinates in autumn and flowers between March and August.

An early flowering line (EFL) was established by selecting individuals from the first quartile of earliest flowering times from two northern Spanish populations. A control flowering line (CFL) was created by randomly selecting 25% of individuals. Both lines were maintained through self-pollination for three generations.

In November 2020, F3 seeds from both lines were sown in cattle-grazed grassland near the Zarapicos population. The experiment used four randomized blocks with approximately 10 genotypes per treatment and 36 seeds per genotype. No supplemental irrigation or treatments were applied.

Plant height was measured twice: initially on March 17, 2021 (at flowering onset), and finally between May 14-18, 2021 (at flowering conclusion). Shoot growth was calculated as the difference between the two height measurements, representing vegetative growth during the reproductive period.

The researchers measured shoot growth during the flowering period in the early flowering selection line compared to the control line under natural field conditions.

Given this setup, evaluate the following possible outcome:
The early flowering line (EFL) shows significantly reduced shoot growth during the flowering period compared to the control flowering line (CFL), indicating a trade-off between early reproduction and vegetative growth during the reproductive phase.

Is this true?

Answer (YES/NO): NO